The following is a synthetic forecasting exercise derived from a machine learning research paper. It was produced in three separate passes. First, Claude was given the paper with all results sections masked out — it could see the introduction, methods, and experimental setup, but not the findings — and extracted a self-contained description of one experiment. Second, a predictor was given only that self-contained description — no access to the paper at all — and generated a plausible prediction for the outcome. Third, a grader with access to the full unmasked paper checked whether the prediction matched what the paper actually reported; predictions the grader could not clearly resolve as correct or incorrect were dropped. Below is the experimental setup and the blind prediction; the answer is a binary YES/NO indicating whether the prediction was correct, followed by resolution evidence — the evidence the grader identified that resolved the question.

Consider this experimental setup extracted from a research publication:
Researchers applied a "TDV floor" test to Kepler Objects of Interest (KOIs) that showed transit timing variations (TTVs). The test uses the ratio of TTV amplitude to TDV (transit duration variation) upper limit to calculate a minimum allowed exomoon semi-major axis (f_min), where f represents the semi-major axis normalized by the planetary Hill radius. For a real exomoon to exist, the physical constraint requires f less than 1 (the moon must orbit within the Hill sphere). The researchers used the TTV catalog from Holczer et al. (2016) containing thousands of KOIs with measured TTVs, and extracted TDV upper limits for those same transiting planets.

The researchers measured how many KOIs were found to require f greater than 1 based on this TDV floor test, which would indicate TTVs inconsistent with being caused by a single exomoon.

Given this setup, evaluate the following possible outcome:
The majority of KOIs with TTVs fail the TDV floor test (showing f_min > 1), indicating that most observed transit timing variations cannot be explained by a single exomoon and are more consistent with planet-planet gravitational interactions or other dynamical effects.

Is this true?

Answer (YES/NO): NO